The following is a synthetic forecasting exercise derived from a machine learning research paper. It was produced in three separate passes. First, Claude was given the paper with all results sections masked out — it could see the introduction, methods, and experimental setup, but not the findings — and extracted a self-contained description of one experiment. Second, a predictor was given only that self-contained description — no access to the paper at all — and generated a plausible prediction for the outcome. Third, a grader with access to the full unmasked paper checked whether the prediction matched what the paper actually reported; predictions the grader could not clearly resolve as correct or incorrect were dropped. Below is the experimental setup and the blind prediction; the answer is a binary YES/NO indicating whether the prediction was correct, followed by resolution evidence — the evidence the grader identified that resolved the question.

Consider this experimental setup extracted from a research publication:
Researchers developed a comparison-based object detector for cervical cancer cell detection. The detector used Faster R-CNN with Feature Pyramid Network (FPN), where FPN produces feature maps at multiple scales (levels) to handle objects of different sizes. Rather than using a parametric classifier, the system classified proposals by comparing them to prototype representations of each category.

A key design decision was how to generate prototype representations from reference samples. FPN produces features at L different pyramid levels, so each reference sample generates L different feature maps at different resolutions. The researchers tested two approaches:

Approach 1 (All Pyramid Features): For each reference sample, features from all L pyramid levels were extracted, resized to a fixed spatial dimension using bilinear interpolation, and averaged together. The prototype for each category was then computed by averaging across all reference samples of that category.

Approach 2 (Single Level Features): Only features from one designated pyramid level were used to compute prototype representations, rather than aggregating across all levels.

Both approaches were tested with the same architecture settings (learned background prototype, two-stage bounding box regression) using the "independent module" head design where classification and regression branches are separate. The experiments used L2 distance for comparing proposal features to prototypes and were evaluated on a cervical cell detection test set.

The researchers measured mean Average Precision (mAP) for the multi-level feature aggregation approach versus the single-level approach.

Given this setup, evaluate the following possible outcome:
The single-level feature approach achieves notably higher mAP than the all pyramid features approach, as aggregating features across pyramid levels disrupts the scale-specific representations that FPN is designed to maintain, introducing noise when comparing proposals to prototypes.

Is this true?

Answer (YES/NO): NO